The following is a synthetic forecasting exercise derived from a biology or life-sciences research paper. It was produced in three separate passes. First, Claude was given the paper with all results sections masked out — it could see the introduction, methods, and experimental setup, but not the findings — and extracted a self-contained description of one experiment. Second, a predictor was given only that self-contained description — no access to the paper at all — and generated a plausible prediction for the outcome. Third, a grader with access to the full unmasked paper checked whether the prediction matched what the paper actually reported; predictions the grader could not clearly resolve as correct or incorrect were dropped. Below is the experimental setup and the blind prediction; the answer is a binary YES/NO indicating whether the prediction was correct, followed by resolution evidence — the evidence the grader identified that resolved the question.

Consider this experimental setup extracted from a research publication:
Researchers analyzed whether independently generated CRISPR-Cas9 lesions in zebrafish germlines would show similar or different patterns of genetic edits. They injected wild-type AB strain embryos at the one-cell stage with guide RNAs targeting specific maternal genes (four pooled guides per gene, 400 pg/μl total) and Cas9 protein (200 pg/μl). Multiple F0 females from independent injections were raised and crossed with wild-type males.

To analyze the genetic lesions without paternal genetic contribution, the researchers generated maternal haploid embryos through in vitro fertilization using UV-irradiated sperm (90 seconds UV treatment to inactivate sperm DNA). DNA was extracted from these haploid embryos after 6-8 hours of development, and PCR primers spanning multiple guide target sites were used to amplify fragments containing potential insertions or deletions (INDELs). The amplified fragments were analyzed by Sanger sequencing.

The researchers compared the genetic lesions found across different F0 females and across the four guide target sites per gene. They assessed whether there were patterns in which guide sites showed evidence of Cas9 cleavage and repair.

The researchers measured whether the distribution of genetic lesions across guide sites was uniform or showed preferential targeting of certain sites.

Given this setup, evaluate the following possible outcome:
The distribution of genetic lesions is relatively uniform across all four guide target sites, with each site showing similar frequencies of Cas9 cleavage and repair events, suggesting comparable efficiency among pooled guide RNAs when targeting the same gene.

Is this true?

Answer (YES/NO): NO